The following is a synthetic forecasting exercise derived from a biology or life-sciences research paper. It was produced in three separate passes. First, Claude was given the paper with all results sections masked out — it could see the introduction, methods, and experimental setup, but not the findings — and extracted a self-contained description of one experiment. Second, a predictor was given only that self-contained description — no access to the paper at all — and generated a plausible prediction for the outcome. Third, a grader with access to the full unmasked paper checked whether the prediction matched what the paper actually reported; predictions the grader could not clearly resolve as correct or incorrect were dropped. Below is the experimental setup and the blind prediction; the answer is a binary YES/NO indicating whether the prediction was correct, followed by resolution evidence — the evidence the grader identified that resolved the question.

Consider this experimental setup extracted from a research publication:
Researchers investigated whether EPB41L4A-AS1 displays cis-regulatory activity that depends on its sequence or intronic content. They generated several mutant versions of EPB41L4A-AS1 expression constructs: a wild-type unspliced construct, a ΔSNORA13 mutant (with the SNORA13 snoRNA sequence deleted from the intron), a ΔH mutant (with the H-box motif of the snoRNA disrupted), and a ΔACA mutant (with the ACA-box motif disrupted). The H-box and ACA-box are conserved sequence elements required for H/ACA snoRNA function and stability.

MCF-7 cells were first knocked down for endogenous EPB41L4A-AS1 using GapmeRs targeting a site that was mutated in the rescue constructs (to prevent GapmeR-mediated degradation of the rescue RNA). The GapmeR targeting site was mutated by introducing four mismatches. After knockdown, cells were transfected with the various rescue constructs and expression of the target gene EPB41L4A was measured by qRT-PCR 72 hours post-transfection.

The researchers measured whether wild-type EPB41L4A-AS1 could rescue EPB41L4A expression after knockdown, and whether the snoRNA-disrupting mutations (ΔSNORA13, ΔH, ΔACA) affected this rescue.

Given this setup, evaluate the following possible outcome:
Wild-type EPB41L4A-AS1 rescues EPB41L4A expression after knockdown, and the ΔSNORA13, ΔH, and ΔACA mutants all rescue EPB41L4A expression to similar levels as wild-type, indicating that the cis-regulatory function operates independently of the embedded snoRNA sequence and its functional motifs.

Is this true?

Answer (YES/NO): NO